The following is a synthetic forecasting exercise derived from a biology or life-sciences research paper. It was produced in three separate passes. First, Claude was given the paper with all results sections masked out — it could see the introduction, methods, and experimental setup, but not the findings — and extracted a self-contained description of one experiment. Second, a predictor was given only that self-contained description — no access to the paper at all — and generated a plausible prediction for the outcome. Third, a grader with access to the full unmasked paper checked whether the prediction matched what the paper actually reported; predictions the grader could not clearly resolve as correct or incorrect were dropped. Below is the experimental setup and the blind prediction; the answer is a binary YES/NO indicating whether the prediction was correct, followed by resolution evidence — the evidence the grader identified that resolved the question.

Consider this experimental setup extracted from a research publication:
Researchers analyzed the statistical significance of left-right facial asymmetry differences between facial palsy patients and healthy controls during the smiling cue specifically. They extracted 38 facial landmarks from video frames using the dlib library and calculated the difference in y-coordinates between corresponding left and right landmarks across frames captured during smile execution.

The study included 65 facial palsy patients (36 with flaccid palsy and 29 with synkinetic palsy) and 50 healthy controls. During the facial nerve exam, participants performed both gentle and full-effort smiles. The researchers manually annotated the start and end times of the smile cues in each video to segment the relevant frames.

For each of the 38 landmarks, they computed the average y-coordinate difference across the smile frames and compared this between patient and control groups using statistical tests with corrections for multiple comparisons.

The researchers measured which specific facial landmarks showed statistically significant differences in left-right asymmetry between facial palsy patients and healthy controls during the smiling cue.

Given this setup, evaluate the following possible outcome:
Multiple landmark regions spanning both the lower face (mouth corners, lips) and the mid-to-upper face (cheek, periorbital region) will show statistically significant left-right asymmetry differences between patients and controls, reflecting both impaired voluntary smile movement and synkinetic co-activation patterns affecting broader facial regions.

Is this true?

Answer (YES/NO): NO